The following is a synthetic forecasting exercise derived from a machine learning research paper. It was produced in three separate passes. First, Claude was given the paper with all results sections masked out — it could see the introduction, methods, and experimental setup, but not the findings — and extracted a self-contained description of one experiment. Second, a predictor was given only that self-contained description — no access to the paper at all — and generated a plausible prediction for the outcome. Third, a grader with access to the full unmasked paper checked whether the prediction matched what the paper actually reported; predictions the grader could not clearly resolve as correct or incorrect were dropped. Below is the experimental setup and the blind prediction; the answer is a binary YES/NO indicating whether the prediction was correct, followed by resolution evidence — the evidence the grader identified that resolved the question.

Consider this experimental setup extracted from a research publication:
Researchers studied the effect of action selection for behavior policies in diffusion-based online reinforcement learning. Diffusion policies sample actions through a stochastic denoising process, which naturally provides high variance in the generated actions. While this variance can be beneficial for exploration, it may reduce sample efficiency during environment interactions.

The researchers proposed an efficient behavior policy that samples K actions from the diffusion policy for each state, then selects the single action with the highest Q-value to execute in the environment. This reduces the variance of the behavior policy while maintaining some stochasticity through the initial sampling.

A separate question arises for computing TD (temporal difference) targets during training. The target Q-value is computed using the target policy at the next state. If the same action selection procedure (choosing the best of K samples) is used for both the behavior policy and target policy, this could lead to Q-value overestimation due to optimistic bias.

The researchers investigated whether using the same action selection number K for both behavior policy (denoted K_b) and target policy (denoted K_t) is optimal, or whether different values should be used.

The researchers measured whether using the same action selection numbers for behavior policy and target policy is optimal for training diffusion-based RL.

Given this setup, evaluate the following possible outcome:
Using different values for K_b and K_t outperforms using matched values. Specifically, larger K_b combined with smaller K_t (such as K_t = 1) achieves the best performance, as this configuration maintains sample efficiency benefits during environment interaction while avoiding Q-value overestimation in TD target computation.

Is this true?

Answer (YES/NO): YES